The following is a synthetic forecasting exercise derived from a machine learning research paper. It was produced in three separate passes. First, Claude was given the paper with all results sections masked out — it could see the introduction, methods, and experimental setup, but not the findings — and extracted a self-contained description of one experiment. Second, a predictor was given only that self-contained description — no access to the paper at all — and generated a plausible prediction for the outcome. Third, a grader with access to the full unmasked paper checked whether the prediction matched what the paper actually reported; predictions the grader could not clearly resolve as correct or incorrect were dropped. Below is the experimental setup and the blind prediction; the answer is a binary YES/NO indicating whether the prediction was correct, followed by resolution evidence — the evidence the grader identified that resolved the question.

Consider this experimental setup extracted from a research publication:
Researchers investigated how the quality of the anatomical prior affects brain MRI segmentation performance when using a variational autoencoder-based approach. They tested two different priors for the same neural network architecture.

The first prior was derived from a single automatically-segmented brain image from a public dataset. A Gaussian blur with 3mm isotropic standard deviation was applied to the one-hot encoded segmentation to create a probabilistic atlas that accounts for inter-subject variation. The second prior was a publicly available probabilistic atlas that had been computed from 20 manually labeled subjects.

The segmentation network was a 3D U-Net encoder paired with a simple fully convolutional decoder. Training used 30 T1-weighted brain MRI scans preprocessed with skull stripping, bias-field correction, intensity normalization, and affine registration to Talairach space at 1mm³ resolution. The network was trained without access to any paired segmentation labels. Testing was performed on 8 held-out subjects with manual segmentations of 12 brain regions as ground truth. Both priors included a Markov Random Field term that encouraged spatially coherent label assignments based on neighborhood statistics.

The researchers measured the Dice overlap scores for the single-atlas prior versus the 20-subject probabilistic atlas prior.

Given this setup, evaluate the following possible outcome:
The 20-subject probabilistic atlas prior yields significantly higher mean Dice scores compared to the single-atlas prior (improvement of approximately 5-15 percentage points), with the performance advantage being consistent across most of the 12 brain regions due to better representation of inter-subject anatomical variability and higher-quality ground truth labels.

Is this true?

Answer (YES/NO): YES